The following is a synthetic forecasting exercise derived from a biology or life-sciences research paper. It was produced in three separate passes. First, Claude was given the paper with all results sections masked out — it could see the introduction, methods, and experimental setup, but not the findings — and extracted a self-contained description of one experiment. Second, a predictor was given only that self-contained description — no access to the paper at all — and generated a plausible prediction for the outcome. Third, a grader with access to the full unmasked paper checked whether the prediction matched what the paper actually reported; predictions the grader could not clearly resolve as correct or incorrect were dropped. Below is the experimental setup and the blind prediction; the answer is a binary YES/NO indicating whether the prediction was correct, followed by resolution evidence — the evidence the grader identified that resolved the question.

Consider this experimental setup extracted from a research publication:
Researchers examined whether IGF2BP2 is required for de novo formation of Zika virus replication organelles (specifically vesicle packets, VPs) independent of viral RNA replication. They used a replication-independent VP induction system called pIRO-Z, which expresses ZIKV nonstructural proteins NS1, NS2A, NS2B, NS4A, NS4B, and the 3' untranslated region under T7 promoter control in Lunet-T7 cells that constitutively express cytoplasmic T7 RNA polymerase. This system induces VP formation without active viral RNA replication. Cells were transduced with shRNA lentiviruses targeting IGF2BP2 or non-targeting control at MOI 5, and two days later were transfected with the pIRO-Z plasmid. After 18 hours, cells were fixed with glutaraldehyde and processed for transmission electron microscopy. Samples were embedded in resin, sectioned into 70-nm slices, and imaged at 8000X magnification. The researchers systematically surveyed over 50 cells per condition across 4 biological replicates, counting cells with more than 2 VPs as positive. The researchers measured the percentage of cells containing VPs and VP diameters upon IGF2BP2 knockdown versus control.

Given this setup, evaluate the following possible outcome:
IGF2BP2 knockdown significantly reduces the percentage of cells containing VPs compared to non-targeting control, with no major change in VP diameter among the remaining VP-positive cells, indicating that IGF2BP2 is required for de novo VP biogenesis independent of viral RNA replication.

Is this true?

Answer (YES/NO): YES